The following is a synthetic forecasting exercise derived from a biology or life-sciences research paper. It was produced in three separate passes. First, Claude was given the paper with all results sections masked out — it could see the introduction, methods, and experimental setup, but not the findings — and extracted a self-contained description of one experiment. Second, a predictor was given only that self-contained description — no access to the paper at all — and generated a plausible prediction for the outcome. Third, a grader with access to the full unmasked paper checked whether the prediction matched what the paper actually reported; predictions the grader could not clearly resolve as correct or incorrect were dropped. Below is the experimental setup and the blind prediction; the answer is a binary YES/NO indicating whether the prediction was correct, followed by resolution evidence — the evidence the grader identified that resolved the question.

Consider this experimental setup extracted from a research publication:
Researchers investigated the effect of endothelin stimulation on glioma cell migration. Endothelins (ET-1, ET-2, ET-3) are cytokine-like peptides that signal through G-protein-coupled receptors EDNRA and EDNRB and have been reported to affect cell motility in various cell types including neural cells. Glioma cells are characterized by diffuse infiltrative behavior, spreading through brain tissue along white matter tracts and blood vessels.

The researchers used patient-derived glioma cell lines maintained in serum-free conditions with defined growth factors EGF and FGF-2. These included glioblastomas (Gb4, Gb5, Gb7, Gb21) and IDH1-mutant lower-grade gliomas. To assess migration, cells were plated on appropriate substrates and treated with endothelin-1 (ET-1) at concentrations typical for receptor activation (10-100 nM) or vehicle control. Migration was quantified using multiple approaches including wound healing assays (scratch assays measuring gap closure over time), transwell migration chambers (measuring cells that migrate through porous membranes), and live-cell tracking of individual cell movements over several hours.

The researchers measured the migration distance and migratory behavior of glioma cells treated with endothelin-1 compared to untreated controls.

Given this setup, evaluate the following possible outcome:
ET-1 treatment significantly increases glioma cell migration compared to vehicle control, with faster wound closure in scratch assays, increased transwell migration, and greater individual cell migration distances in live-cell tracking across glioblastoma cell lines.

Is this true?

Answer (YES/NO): NO